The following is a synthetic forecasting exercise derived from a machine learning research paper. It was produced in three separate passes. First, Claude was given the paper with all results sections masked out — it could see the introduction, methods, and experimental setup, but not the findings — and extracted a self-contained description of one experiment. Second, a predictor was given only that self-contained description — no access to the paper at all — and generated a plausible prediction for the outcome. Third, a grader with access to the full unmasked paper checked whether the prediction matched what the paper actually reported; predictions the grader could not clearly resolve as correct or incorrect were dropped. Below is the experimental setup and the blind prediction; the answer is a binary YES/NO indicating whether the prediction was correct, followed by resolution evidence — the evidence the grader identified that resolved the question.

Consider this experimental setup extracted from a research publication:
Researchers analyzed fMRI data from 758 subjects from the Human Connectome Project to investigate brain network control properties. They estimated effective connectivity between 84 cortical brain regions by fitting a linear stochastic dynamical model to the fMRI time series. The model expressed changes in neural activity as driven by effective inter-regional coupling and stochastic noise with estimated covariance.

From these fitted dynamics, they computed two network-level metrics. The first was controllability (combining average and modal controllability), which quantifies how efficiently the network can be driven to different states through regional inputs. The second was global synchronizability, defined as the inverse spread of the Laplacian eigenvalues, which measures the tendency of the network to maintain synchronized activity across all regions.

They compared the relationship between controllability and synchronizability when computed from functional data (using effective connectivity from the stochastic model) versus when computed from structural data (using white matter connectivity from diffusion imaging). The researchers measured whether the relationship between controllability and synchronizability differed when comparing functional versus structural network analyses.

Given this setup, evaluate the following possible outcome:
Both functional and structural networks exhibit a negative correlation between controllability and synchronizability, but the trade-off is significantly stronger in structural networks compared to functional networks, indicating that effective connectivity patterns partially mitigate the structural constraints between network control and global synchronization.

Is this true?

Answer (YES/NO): NO